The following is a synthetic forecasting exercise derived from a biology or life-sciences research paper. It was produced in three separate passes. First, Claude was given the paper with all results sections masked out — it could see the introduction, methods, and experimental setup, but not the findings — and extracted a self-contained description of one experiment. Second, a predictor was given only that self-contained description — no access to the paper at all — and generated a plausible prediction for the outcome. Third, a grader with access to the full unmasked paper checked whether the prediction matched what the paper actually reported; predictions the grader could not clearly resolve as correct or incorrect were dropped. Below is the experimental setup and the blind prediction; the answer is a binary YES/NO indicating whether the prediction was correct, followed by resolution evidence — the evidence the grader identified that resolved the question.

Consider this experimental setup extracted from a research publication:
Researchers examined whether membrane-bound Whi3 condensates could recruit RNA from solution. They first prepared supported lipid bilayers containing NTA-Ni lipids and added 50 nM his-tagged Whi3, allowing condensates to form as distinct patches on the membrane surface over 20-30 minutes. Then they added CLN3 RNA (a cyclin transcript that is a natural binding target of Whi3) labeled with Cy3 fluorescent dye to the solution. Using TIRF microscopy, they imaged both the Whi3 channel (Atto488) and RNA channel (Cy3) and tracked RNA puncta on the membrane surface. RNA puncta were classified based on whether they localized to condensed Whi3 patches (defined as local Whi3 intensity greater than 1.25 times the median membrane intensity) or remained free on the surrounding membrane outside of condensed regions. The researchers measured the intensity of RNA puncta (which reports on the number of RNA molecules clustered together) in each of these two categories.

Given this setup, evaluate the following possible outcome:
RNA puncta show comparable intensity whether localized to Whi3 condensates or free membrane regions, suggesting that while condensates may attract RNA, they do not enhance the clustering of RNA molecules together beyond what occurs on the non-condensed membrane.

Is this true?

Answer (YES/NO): NO